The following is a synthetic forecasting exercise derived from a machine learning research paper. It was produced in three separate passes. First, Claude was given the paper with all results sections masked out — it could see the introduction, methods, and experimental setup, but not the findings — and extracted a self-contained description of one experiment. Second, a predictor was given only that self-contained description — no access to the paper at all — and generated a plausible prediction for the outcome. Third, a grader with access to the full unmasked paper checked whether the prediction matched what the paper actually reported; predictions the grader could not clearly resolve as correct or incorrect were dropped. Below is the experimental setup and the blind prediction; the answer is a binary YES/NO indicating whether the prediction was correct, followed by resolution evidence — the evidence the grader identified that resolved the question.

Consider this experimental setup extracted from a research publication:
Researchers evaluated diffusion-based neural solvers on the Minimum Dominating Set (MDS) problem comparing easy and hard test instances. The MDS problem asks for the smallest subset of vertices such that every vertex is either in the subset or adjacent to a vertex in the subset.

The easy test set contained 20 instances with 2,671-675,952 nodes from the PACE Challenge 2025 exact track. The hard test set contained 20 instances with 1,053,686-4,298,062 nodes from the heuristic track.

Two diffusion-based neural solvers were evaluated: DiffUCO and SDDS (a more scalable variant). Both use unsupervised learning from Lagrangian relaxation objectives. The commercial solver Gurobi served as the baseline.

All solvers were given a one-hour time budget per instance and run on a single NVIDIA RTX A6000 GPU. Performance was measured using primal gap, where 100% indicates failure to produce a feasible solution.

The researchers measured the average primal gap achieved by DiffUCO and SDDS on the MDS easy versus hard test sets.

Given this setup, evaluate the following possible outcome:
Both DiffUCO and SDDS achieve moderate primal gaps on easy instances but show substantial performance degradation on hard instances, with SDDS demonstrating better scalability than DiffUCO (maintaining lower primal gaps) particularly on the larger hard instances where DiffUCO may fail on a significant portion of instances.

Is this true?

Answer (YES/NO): NO